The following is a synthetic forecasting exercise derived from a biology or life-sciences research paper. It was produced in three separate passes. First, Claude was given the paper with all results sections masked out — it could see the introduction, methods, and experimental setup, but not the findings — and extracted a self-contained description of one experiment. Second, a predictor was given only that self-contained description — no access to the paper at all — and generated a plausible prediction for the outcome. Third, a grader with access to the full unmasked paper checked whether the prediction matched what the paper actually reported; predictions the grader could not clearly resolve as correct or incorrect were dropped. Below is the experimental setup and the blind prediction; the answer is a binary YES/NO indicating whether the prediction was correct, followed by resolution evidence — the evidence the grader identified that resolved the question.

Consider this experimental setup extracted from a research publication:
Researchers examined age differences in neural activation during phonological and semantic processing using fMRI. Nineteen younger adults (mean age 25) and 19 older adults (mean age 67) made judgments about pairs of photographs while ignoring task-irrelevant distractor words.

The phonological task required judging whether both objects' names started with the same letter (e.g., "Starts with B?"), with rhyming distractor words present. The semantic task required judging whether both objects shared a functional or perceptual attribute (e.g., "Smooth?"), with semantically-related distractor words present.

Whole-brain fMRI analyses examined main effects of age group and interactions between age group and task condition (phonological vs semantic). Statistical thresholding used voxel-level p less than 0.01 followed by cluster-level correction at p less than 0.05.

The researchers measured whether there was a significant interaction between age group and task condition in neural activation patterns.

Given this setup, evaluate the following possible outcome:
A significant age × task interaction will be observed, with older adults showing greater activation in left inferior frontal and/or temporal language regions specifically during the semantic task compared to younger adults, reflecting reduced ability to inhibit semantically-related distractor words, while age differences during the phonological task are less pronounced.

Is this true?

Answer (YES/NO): NO